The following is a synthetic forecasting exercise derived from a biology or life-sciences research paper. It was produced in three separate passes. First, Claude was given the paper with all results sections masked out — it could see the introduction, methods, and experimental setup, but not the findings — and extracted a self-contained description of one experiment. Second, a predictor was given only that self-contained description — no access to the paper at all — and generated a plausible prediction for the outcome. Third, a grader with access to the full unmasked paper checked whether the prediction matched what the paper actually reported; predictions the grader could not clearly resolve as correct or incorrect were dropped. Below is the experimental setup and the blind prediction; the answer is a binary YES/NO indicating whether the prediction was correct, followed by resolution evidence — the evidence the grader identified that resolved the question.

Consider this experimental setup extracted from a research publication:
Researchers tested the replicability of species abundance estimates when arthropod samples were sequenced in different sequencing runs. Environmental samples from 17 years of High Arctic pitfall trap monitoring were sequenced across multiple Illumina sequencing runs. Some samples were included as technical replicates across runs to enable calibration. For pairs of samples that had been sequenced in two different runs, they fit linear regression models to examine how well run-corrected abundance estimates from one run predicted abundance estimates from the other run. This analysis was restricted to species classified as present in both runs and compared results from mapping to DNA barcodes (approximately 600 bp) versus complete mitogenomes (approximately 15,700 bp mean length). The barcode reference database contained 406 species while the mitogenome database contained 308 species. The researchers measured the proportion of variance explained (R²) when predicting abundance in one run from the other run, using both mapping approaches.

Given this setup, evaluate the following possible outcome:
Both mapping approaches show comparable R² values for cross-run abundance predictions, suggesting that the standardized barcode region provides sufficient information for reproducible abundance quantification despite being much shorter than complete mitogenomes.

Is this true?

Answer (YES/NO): YES